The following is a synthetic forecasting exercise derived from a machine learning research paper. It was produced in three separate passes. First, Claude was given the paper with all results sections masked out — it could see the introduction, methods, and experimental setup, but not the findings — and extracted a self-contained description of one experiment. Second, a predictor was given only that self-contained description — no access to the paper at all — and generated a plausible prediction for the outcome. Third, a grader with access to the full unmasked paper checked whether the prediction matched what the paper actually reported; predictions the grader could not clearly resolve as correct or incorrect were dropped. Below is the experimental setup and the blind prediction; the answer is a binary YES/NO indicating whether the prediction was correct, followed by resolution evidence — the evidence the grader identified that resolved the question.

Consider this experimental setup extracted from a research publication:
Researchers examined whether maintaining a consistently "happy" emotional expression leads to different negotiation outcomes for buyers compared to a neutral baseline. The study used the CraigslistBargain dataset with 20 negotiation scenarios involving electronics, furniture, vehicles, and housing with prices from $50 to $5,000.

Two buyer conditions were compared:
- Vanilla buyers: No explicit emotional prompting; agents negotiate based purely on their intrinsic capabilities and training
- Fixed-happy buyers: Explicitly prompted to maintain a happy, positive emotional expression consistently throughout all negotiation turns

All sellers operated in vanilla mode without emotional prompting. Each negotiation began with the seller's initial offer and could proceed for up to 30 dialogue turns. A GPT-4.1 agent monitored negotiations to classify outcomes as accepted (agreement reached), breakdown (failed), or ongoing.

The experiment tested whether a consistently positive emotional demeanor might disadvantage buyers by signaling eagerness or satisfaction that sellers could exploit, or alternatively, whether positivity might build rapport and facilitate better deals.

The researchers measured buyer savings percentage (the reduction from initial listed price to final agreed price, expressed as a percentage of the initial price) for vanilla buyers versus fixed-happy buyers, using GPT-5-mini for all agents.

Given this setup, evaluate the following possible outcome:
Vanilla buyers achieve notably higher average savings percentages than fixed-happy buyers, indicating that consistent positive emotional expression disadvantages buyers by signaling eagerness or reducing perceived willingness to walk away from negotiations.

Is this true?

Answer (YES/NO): YES